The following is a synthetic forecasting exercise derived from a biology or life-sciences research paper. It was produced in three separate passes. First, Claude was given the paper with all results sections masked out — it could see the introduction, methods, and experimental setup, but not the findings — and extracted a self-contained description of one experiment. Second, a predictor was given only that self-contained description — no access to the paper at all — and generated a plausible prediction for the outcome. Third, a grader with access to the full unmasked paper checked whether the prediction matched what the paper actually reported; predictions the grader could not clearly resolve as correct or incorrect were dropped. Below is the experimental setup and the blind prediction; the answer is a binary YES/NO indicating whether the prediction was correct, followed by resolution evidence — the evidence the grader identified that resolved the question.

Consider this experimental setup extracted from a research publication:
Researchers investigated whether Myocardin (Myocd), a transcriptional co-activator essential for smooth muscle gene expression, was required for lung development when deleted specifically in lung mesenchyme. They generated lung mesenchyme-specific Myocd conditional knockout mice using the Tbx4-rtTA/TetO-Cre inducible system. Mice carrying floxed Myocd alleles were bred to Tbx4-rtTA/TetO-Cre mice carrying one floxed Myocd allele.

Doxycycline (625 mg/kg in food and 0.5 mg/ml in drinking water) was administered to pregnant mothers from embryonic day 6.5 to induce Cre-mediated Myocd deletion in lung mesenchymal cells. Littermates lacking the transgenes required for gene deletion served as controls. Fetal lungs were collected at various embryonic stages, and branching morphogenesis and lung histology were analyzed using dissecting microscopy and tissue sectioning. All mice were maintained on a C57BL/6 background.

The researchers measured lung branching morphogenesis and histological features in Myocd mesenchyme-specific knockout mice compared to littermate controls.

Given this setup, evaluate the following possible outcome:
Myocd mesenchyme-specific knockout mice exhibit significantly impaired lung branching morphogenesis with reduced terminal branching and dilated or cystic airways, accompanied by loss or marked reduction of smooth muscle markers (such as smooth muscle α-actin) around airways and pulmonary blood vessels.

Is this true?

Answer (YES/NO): NO